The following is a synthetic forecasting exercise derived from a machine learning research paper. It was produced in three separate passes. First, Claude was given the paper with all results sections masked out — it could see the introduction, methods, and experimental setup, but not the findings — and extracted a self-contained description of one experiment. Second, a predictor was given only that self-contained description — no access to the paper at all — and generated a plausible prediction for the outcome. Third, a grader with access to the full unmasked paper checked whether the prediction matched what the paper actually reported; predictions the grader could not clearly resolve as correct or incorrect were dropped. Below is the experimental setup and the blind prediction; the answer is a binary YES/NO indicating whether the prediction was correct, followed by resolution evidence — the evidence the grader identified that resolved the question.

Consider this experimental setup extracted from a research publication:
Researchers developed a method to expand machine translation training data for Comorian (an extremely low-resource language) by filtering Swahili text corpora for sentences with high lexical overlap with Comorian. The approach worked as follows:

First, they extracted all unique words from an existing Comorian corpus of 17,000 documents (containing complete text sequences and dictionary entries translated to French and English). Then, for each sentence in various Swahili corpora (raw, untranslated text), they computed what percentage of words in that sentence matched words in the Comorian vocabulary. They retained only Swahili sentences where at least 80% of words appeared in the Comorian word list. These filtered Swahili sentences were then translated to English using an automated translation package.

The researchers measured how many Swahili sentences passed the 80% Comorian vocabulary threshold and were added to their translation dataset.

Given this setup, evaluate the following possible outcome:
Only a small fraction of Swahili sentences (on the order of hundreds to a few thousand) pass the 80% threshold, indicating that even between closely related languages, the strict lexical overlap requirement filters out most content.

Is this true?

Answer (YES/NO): NO